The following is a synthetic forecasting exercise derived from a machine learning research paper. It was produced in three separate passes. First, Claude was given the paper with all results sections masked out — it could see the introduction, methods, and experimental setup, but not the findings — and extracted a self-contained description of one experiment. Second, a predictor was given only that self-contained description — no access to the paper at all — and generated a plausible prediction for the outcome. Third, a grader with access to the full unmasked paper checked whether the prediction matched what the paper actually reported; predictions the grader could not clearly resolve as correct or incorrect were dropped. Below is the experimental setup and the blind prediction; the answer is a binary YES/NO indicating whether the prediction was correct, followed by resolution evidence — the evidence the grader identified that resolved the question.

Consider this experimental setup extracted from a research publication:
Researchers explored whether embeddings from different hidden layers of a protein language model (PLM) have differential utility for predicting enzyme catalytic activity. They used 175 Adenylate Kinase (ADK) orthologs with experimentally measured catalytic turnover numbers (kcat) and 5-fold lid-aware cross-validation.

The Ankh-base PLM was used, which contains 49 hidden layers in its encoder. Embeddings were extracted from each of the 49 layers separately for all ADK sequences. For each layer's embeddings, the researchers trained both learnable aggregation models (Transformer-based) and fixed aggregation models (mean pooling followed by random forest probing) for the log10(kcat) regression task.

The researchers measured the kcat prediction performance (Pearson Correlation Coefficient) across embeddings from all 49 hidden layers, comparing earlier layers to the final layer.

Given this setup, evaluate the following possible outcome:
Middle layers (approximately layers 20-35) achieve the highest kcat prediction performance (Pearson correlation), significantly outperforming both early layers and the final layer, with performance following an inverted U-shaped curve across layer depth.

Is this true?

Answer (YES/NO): NO